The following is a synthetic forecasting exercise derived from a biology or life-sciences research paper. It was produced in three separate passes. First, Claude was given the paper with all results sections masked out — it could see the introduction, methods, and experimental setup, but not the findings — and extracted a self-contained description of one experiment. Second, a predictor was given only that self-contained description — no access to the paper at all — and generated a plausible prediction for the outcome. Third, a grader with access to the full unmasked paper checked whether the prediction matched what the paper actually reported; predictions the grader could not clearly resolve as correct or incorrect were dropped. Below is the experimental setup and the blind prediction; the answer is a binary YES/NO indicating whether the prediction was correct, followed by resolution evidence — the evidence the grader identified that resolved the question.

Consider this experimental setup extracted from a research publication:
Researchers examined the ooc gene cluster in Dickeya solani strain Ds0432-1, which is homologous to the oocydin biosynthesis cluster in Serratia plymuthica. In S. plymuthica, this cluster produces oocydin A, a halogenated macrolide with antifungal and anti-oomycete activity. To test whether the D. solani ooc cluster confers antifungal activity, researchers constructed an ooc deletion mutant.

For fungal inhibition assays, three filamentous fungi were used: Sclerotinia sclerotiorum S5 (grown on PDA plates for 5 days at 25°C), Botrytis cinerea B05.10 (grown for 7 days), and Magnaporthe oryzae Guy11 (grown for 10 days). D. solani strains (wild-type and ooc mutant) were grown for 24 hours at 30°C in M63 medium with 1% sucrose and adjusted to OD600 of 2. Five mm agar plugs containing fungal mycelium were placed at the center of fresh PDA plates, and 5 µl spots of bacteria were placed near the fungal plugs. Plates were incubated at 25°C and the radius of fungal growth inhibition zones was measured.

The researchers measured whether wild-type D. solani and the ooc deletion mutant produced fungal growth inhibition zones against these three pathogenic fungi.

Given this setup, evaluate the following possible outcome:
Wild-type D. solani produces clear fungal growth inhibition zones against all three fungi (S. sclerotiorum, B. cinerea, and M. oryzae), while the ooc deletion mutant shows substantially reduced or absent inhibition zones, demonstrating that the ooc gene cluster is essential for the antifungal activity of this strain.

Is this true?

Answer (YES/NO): YES